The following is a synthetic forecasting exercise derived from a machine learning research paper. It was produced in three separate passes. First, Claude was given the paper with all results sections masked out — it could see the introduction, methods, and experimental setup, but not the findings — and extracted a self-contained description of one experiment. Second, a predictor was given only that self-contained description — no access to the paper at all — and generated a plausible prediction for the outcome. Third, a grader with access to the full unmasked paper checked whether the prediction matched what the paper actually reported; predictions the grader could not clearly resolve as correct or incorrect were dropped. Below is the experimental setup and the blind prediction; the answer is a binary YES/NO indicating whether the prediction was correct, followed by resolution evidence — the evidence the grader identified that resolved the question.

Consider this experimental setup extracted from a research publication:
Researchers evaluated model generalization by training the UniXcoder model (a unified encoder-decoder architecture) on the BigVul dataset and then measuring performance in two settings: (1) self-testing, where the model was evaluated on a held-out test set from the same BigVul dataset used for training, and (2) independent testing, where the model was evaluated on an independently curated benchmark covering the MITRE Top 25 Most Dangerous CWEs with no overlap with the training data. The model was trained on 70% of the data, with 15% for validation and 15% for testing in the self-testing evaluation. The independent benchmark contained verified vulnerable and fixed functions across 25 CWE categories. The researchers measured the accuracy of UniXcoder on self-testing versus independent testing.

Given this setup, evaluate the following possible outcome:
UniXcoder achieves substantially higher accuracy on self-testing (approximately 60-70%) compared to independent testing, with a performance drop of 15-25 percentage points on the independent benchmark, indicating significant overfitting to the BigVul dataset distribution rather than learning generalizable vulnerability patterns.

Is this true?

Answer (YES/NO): NO